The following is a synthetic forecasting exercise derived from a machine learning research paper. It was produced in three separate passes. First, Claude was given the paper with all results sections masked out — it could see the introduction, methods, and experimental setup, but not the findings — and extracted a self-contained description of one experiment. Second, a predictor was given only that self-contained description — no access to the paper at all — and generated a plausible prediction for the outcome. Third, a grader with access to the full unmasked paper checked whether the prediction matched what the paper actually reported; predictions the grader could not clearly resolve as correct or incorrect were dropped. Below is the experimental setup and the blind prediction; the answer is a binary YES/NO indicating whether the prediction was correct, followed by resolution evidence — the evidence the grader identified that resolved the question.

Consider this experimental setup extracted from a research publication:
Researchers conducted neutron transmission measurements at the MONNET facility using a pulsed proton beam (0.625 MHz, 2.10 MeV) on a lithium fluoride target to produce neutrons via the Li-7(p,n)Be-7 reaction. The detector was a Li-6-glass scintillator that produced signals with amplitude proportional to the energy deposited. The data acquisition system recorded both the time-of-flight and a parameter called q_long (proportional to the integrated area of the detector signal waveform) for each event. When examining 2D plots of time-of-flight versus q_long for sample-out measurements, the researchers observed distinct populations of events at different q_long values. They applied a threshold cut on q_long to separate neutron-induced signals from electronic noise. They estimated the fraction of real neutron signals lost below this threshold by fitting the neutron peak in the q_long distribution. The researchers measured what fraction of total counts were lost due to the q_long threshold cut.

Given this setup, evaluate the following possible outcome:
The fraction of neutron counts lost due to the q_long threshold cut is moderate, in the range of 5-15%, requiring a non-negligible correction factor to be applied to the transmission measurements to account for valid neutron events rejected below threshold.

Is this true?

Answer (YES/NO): NO